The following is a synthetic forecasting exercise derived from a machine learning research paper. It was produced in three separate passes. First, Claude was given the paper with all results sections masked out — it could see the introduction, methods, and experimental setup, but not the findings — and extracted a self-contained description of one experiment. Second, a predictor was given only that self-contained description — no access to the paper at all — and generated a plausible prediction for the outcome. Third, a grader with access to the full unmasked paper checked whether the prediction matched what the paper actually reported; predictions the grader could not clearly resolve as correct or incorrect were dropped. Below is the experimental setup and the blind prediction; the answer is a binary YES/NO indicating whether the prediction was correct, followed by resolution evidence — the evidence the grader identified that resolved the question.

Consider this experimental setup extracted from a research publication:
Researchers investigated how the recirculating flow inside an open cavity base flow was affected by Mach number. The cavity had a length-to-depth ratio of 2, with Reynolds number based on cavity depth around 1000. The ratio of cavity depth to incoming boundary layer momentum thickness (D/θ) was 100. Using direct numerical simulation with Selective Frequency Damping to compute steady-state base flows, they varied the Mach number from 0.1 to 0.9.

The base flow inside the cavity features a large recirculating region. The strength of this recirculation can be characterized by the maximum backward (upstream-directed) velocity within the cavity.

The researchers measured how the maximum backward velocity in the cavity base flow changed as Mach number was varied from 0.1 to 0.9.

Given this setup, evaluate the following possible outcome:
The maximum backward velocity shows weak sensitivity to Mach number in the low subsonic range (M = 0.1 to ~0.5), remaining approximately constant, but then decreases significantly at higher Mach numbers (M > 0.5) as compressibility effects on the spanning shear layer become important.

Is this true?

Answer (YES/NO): NO